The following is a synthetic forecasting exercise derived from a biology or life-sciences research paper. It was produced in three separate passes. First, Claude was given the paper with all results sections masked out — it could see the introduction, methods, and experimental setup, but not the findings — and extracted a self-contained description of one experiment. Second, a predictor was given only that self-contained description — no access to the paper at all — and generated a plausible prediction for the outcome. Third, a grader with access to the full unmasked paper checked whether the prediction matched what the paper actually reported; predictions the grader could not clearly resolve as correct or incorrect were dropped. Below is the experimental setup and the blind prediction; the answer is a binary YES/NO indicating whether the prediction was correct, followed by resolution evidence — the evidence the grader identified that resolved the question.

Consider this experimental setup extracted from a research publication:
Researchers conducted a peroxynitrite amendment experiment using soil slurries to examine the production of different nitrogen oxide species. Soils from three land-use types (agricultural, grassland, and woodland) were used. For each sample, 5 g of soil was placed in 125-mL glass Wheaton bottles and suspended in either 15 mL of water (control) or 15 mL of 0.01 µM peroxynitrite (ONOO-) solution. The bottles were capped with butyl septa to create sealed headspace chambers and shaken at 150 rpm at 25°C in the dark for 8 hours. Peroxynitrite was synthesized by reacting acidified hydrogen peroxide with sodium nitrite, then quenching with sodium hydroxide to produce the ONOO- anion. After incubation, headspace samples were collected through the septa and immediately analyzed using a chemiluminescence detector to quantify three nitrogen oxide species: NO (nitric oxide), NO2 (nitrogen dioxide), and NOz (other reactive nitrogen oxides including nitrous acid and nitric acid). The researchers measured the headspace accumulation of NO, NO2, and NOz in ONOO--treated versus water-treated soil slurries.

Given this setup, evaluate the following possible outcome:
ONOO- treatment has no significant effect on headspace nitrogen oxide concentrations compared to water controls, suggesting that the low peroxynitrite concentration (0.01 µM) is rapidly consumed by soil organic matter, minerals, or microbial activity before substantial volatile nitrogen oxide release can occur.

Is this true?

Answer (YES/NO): NO